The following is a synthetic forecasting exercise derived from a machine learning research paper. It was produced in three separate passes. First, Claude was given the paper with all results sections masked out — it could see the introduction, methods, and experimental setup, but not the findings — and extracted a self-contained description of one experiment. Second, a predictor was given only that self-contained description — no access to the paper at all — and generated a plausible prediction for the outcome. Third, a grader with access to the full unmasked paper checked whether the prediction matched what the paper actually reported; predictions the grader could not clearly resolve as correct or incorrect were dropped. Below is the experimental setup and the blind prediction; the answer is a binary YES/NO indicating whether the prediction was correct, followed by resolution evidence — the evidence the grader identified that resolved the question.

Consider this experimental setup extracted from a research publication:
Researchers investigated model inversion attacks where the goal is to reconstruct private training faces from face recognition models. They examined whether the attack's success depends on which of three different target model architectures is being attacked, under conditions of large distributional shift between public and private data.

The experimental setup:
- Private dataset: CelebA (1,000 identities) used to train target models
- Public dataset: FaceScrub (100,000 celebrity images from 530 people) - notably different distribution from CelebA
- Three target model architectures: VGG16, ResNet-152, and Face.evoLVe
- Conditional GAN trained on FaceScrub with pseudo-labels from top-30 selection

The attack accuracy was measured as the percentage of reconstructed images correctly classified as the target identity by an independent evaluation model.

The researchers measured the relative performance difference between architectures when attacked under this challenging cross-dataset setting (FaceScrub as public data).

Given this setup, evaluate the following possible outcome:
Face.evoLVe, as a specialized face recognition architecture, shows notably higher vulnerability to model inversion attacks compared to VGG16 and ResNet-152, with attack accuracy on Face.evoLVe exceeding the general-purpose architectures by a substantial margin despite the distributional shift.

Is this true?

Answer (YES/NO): NO